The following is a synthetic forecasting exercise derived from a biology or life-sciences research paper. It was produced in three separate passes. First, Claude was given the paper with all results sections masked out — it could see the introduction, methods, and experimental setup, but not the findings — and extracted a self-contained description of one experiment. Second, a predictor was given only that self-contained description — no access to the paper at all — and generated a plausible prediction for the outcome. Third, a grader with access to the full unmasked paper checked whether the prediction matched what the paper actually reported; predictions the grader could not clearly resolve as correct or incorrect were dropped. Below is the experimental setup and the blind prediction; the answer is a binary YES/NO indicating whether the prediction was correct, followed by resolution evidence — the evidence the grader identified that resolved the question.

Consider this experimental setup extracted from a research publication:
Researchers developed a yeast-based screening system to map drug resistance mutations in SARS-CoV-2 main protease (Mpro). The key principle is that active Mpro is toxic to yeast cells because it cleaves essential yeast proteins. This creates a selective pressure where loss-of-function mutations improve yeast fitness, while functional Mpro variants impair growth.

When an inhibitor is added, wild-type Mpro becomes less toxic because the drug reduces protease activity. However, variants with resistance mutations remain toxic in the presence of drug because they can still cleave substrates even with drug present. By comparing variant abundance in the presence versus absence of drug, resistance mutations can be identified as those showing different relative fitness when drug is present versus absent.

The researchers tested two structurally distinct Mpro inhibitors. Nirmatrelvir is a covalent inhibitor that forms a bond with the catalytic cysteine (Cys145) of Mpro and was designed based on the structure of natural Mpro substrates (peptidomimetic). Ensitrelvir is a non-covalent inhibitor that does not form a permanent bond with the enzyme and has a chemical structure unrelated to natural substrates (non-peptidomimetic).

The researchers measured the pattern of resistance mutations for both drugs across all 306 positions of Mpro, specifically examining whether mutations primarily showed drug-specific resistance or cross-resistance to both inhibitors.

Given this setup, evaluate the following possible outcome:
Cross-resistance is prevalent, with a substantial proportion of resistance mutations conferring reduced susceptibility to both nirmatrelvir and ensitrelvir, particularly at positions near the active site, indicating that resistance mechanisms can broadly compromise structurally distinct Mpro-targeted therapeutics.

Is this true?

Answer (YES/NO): YES